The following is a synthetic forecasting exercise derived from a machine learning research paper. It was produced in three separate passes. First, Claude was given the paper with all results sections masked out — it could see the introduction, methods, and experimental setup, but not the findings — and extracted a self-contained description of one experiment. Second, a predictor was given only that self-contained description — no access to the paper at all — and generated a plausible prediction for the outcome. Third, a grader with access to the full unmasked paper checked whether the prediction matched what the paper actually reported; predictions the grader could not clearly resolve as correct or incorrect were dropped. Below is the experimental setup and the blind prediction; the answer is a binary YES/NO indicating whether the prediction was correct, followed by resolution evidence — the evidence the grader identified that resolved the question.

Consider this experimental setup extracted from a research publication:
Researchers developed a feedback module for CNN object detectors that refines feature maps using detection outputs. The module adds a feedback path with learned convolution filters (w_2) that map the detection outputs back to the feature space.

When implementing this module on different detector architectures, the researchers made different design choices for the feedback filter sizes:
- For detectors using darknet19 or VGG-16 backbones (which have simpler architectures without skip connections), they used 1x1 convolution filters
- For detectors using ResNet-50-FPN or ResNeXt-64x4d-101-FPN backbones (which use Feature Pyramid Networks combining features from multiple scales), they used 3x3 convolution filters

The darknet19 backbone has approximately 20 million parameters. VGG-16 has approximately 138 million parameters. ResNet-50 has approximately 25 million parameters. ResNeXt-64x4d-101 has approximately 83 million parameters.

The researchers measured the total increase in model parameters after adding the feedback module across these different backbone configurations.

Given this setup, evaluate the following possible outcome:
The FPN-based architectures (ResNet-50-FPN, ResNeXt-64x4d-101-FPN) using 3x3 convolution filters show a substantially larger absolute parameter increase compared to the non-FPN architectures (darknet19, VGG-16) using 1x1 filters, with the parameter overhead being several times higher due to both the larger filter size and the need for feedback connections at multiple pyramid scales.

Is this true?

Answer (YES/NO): NO